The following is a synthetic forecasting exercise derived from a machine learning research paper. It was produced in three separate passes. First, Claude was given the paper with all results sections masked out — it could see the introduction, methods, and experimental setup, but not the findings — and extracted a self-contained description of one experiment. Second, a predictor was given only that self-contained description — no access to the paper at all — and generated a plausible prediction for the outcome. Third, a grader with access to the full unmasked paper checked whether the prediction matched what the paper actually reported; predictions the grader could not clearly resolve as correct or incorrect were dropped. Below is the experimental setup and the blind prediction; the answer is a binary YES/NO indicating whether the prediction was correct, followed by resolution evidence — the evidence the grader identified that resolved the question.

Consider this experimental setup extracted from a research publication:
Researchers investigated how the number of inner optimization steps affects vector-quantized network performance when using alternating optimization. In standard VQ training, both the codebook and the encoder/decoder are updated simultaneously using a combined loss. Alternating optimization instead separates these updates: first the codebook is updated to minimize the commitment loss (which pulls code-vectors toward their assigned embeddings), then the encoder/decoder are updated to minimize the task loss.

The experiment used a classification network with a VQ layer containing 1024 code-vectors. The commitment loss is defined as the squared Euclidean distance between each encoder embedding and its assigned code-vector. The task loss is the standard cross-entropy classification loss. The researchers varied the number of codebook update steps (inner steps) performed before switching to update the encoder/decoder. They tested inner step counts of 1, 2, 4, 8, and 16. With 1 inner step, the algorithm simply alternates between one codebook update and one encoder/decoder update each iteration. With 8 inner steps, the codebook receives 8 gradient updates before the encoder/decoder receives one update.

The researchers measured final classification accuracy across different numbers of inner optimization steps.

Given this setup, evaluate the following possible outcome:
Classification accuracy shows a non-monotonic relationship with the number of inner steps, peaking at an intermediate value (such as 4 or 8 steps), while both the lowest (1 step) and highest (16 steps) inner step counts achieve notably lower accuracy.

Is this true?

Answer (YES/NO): NO